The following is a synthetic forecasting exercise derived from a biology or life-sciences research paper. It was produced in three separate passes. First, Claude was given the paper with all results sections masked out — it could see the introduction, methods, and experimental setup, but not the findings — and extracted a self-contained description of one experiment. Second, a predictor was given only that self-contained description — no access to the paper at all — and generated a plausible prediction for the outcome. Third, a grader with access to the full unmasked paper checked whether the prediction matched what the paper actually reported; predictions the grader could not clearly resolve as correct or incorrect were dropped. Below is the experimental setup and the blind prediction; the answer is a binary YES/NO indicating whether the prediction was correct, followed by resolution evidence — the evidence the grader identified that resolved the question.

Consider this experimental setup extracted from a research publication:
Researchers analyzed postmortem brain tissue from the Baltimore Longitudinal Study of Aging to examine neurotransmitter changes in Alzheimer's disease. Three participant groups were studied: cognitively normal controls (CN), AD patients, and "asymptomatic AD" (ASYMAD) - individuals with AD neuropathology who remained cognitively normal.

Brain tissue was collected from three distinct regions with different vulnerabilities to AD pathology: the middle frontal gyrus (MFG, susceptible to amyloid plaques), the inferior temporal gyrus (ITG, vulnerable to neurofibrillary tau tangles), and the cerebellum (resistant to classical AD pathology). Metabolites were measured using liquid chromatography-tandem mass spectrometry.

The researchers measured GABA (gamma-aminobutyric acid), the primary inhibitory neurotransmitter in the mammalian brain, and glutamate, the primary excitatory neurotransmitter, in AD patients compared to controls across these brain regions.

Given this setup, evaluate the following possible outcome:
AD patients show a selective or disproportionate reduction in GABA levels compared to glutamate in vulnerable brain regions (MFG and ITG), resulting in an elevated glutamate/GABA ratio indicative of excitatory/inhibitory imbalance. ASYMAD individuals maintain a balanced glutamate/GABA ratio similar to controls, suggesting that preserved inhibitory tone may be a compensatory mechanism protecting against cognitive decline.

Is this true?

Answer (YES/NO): NO